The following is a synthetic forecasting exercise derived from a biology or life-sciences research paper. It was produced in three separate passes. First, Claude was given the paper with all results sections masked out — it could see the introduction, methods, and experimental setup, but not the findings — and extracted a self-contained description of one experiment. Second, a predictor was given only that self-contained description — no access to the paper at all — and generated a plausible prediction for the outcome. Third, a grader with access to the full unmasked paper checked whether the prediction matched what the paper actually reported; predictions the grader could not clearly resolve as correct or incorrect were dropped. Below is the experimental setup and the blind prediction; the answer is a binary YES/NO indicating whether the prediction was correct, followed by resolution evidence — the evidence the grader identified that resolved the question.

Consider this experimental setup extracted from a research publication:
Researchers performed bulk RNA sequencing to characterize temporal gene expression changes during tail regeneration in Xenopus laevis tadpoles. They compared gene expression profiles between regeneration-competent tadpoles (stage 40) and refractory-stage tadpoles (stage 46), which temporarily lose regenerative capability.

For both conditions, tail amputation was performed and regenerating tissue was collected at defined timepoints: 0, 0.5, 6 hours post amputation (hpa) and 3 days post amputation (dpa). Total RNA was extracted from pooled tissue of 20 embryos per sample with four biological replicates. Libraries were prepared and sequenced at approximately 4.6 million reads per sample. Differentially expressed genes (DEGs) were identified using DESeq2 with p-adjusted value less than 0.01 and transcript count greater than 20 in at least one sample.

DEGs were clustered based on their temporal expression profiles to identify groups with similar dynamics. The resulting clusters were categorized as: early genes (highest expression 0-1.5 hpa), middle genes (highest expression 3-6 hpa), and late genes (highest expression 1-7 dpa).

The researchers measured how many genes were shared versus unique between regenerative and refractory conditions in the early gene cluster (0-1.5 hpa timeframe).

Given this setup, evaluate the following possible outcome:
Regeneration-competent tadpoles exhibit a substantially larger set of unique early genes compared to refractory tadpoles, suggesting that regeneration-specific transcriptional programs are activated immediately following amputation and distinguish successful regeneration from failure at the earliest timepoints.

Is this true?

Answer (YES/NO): NO